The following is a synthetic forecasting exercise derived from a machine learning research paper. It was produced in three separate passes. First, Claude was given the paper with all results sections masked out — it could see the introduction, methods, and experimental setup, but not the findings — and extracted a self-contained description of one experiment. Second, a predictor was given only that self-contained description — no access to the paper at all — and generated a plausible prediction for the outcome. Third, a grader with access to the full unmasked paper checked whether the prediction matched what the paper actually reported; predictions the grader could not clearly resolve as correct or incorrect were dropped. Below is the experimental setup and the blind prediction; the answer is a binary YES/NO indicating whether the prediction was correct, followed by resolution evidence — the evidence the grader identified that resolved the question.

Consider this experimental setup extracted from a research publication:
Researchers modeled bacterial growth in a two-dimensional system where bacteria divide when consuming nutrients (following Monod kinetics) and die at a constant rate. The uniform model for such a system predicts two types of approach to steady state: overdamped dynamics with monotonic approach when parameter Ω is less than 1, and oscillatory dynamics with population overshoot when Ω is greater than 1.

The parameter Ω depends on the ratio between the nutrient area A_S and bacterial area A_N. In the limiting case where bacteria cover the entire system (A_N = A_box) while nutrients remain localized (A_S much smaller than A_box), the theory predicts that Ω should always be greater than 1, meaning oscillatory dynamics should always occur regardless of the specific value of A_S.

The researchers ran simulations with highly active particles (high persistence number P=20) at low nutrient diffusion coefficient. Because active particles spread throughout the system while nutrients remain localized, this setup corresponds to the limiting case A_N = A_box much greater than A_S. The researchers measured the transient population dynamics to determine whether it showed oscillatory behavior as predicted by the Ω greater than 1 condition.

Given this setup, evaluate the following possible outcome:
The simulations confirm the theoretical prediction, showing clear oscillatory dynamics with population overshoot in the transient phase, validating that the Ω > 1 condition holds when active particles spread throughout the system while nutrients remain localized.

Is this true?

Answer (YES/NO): YES